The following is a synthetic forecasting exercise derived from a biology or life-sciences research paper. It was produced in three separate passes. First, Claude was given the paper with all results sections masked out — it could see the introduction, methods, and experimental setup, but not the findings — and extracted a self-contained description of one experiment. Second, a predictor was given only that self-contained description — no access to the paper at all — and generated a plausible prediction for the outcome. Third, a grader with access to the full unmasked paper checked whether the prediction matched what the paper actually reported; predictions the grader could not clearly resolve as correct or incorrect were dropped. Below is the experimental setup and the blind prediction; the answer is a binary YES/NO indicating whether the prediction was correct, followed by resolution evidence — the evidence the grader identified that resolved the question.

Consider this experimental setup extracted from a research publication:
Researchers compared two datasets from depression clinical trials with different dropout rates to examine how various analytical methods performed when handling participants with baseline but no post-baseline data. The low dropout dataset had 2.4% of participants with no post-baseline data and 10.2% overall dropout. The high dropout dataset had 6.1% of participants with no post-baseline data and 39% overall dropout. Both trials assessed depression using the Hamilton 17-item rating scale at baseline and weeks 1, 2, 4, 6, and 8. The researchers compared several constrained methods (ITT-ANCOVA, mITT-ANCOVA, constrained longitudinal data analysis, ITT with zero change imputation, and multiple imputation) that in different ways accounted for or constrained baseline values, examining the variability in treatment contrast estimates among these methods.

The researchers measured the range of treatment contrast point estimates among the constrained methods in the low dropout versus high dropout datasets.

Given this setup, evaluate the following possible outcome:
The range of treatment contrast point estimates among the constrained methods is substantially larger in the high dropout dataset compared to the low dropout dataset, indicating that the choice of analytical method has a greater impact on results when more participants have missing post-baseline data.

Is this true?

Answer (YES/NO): YES